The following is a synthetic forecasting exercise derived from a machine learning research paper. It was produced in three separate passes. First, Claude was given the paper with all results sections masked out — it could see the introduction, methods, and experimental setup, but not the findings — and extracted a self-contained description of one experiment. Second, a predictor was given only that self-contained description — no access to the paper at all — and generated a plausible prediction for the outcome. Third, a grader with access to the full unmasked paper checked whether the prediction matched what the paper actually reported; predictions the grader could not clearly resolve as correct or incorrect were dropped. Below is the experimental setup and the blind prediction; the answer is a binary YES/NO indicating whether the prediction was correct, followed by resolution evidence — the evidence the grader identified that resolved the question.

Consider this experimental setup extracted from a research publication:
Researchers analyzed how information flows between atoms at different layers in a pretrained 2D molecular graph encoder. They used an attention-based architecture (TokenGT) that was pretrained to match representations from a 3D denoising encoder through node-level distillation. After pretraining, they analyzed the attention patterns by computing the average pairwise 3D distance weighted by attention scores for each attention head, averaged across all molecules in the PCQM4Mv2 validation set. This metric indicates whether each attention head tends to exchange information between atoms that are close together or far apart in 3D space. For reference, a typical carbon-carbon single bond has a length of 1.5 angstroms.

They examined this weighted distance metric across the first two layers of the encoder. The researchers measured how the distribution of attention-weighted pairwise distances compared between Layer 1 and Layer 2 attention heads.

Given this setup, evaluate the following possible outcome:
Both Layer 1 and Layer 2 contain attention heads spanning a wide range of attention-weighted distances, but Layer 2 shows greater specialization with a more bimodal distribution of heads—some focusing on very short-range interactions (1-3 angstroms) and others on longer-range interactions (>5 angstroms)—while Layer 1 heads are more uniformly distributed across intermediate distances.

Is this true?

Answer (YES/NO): NO